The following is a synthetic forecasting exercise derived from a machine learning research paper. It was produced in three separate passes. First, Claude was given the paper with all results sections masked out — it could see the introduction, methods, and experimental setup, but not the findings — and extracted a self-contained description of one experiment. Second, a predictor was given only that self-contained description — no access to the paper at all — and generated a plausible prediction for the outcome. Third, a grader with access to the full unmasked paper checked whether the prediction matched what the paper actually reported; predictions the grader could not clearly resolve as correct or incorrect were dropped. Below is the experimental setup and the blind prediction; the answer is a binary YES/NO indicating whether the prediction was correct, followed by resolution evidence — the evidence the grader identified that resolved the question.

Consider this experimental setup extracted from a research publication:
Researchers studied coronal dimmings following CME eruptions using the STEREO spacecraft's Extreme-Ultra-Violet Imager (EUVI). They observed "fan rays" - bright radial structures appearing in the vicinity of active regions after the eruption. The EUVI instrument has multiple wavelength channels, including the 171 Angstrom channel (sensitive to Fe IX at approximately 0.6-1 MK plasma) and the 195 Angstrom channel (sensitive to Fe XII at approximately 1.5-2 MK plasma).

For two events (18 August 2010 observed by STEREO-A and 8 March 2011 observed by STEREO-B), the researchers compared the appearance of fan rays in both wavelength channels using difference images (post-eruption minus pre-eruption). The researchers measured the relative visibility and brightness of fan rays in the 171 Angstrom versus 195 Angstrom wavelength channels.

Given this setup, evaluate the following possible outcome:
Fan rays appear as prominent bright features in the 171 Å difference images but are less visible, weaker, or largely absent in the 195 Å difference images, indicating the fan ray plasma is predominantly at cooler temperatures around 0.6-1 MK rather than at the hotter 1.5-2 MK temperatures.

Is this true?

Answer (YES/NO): YES